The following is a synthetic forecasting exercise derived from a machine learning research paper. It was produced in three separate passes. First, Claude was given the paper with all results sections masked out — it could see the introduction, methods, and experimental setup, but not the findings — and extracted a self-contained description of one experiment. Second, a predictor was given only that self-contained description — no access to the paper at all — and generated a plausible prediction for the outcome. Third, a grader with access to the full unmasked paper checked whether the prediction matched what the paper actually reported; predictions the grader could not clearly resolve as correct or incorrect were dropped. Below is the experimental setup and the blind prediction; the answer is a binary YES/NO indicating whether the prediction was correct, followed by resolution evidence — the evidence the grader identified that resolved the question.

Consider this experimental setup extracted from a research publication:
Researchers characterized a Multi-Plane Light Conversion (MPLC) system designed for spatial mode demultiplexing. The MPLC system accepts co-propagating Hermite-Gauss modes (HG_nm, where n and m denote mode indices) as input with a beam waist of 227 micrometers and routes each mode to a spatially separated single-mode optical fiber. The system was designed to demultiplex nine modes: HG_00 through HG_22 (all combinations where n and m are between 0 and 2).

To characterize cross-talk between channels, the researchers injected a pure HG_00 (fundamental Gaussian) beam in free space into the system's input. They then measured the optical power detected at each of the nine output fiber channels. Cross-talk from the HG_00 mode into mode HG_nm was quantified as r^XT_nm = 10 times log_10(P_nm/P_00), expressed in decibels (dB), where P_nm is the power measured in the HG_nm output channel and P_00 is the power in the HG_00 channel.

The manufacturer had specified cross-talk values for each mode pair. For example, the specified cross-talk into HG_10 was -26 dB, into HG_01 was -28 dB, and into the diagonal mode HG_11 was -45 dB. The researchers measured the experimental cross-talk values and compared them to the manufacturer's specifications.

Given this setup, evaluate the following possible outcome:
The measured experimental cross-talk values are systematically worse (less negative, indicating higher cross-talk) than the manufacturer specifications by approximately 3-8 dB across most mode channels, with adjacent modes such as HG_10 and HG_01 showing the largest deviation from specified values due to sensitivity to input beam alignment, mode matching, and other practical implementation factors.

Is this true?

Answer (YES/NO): NO